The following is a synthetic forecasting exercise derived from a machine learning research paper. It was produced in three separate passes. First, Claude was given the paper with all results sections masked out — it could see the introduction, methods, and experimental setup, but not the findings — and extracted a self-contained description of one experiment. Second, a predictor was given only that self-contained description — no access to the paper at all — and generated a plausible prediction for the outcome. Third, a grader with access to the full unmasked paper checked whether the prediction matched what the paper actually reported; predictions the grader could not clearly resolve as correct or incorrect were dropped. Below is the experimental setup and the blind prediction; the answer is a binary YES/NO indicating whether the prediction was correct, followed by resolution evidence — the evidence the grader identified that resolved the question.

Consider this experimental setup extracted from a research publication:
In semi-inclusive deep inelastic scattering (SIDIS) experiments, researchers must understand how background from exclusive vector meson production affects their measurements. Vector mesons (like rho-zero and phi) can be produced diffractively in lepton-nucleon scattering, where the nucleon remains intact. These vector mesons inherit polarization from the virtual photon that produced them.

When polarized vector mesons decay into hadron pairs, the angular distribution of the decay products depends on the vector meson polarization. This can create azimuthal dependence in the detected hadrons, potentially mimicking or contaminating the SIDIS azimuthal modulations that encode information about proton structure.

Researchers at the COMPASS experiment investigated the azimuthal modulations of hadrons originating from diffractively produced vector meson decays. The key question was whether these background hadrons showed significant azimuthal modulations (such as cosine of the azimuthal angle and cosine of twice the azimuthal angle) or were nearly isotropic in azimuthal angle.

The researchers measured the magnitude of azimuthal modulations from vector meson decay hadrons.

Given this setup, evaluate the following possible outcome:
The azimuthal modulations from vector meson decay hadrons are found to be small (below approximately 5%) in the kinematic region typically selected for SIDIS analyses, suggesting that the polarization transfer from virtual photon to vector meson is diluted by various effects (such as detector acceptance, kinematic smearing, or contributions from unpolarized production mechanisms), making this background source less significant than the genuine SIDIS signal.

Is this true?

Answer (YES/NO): NO